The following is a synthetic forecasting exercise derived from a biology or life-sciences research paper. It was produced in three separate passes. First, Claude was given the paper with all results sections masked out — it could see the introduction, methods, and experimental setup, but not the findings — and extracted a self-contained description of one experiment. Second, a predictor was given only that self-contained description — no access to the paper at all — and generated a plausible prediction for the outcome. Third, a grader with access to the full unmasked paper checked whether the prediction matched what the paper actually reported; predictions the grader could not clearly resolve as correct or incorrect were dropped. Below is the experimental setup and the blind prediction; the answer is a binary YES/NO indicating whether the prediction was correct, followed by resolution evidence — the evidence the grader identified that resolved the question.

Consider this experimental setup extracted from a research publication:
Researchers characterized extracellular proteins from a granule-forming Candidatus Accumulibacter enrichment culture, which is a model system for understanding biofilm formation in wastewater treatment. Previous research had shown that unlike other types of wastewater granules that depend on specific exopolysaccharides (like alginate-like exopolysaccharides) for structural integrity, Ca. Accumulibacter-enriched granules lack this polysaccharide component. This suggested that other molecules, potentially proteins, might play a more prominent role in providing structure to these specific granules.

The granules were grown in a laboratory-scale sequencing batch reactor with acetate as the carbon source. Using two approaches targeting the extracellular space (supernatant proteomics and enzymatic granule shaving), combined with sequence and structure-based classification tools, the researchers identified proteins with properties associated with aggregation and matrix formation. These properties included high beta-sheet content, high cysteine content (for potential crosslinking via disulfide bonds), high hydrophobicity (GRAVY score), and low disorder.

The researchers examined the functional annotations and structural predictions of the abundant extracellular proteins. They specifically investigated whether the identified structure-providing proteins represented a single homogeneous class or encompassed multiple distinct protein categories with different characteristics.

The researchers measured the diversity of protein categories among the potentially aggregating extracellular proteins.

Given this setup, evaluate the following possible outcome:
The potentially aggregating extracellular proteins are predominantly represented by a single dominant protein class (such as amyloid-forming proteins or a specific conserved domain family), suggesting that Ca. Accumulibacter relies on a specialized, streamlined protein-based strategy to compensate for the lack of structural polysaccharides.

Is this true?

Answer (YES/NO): NO